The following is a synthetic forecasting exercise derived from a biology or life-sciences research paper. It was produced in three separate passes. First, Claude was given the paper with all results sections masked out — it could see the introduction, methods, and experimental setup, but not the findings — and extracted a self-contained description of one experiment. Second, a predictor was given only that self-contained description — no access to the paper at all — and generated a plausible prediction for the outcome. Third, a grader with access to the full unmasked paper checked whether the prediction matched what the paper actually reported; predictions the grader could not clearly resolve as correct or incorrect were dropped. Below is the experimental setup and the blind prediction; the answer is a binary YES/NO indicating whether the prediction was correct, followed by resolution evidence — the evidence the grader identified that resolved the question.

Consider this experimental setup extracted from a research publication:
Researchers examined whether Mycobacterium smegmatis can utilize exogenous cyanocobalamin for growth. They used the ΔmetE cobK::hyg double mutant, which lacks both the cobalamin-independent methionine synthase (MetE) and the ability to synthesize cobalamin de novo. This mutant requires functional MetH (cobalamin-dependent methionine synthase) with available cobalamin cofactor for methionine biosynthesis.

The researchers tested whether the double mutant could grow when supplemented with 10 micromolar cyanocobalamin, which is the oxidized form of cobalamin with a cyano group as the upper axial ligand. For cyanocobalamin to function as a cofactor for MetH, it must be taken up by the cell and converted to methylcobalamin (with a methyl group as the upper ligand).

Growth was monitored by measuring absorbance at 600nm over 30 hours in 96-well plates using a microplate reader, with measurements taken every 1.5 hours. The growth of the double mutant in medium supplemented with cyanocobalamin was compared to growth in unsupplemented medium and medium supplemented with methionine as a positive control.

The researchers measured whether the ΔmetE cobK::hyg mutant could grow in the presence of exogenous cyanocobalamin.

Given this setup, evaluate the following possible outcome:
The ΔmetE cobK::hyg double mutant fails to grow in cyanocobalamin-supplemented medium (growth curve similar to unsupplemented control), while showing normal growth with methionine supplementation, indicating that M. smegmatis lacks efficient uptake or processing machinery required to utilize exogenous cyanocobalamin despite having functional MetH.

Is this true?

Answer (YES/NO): NO